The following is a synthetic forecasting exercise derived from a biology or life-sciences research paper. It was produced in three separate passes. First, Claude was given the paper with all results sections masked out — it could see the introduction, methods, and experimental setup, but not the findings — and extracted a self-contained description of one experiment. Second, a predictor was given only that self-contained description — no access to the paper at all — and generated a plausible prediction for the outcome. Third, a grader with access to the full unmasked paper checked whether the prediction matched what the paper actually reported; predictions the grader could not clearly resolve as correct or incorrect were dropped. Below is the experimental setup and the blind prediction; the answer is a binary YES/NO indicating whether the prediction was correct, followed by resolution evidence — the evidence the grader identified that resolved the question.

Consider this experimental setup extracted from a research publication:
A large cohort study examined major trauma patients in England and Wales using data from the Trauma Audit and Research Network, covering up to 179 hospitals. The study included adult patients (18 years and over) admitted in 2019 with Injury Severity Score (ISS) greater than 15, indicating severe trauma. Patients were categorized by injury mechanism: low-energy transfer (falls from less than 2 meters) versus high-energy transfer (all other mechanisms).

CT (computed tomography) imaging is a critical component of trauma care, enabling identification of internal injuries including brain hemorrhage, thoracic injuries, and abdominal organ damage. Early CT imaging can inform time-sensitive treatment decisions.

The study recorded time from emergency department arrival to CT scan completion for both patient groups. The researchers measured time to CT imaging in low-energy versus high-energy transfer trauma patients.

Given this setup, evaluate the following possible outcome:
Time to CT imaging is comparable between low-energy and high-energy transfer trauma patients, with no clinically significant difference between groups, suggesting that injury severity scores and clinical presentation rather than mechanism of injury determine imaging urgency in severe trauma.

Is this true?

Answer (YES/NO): NO